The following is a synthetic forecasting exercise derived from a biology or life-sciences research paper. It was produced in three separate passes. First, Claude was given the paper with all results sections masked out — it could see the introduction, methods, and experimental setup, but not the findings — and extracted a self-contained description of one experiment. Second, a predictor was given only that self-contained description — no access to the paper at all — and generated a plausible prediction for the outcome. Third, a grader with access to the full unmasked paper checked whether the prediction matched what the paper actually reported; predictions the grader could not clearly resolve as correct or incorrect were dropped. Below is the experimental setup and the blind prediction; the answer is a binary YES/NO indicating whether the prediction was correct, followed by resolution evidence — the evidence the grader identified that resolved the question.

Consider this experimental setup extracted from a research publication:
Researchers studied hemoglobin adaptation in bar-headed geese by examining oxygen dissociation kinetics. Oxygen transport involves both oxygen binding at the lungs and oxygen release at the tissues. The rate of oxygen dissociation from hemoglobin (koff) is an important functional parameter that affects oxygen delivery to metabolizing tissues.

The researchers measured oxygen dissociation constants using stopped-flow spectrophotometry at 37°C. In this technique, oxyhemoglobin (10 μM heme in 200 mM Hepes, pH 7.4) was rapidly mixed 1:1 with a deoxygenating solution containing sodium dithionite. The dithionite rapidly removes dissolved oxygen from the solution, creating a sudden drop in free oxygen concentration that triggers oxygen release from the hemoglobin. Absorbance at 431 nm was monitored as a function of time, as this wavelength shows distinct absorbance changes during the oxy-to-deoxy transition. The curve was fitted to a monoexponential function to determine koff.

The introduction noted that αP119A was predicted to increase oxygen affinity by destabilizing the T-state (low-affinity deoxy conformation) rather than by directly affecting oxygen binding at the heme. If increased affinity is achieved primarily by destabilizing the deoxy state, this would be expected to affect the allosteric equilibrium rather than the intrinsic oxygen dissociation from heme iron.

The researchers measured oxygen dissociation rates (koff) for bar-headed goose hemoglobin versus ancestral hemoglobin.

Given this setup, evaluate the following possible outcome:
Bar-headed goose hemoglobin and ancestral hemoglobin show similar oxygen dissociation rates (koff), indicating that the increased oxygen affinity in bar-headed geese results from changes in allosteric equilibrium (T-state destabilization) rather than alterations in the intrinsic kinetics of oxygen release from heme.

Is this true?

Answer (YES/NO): NO